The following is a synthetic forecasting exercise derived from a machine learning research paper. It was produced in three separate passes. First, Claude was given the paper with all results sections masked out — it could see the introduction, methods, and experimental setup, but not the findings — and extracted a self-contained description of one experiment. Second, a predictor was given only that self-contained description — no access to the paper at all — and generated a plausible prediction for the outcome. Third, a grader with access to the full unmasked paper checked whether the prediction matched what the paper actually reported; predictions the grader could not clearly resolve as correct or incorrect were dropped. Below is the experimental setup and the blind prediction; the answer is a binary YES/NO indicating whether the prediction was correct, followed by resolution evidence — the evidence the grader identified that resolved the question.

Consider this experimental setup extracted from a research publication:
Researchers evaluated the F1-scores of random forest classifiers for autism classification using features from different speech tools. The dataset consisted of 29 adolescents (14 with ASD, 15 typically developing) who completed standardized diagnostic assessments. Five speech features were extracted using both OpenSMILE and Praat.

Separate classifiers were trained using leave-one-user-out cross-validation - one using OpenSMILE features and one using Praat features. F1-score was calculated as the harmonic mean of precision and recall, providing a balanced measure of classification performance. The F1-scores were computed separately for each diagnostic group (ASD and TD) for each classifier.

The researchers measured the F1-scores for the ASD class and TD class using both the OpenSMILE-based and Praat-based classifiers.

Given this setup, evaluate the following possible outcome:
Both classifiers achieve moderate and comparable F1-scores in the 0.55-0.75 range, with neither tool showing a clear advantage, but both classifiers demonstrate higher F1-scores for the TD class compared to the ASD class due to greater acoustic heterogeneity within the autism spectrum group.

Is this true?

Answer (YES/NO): NO